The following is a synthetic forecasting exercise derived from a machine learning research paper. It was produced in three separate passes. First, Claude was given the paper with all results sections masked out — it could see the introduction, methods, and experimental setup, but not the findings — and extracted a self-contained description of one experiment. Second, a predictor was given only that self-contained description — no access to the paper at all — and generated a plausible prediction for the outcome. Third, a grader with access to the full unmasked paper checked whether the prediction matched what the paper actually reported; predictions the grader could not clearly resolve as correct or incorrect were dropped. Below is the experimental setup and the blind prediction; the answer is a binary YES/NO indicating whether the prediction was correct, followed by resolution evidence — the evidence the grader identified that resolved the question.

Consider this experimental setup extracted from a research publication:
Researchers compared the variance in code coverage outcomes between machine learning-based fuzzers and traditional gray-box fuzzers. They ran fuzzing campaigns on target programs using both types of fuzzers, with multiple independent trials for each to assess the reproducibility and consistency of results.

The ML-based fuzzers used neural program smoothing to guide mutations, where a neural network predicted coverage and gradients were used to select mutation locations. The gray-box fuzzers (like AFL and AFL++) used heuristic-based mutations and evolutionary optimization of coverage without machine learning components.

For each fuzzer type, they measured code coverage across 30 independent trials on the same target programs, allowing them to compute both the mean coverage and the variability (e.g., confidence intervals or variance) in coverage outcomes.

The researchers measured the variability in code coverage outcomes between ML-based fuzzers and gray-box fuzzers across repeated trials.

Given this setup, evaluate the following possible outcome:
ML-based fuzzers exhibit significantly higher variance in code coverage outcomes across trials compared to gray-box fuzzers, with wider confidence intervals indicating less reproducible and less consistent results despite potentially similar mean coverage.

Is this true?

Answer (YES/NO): YES